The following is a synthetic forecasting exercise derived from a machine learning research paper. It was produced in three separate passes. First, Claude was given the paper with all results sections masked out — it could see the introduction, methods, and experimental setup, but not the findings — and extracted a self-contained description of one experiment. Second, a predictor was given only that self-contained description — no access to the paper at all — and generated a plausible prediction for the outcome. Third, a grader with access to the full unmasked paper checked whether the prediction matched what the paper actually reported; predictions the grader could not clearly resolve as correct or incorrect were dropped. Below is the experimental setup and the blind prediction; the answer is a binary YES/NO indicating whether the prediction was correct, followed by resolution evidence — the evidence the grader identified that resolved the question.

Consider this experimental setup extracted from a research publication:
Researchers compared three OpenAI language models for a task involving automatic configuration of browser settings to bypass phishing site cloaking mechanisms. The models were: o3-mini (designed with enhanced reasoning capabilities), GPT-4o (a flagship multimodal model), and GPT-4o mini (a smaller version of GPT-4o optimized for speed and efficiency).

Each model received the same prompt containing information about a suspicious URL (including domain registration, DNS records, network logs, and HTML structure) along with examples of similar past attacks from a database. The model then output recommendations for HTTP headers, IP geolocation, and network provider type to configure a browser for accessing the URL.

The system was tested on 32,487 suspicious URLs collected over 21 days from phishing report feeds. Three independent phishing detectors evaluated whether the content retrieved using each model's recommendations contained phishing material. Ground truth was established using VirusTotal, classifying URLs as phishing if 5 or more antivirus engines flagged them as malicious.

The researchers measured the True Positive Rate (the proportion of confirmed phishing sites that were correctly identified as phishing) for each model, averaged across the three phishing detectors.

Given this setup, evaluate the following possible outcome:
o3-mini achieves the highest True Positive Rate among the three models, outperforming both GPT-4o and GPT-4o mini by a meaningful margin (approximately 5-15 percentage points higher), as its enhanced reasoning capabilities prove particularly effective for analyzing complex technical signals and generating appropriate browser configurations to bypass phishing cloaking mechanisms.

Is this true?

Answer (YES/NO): NO